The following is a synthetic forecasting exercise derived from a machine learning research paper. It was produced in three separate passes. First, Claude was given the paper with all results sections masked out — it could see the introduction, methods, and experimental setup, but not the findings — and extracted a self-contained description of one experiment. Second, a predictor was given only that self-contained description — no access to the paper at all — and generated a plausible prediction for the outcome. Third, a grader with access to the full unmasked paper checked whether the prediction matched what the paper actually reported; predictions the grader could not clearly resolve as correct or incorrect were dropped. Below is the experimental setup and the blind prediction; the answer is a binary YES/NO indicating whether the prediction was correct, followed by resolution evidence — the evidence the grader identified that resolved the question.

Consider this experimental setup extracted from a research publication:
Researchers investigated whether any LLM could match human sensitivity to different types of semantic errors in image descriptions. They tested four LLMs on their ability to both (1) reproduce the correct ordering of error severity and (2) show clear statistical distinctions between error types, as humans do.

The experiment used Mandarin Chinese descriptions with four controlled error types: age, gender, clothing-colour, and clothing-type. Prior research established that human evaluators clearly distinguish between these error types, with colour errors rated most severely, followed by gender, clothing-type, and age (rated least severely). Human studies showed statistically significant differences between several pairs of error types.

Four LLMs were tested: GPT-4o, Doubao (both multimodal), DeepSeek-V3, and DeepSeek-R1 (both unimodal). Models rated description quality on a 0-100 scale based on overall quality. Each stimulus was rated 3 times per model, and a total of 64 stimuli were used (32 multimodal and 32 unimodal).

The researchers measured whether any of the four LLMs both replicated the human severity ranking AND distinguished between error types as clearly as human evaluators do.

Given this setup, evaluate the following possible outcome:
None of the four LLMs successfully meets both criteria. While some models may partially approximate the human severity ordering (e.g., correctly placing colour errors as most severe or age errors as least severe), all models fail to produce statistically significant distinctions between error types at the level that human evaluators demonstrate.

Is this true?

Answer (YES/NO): YES